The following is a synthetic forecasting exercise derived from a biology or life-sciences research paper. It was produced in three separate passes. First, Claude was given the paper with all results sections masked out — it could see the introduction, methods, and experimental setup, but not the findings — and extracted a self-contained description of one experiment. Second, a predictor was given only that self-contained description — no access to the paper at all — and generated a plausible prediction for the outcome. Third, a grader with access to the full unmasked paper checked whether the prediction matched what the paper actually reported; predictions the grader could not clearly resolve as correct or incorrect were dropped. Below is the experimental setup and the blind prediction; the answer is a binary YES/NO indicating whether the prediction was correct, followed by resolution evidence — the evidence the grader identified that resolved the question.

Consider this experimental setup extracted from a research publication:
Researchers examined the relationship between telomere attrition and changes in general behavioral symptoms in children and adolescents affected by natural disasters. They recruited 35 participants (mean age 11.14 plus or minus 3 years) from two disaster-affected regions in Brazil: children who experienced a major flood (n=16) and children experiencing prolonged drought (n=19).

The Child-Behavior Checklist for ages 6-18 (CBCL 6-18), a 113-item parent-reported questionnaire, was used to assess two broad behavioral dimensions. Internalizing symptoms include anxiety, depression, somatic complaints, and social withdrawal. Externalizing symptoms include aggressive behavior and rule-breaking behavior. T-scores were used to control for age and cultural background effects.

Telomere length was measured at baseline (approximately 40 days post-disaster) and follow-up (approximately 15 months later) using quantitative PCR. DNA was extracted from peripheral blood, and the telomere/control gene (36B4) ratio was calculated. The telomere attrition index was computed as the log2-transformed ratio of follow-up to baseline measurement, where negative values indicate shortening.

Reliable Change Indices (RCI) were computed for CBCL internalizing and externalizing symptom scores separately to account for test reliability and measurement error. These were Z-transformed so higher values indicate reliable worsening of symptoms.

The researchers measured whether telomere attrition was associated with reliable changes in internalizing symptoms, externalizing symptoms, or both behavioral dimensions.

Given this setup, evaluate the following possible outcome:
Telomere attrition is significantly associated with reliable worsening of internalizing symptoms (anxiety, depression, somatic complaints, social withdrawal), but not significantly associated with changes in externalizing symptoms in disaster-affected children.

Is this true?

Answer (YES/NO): NO